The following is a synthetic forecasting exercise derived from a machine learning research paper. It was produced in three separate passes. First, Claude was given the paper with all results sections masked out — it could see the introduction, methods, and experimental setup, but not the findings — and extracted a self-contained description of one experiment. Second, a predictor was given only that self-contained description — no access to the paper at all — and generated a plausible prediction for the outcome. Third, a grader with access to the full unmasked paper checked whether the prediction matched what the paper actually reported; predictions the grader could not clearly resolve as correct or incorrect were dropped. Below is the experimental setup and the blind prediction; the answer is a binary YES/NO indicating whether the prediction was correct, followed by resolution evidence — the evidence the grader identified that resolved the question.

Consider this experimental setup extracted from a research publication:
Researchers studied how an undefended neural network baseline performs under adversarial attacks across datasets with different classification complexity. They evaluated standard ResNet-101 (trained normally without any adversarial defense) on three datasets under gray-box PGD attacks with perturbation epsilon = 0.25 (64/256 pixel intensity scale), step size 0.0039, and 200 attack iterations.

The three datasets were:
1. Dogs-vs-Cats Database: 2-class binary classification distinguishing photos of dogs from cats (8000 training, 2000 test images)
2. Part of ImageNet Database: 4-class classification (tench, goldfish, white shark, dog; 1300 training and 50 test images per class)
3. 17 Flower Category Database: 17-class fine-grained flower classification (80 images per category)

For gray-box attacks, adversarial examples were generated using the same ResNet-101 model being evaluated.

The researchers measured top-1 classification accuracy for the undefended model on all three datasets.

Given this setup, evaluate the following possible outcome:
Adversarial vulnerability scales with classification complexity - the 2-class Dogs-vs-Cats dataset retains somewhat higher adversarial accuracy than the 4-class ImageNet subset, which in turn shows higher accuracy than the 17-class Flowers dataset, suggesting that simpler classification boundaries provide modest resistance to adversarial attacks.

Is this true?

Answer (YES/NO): NO